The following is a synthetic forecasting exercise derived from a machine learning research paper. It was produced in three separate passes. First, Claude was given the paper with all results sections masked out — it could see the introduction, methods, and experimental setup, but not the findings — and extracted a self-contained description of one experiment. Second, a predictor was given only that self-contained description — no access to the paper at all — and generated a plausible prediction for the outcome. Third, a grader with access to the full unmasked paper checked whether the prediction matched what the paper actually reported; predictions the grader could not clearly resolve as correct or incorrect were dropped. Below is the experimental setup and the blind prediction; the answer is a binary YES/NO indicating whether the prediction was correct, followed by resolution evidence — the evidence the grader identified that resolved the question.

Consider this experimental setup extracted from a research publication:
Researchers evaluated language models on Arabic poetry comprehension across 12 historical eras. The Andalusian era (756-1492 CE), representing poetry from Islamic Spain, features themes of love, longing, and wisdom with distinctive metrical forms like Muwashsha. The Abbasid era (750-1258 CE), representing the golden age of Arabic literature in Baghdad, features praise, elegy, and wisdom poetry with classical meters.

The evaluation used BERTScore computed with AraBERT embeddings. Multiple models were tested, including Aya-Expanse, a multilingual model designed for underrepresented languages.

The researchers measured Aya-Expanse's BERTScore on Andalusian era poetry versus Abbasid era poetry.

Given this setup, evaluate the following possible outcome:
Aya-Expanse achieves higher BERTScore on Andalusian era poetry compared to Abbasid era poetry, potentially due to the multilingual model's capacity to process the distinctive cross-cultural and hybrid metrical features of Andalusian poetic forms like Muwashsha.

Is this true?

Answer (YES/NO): NO